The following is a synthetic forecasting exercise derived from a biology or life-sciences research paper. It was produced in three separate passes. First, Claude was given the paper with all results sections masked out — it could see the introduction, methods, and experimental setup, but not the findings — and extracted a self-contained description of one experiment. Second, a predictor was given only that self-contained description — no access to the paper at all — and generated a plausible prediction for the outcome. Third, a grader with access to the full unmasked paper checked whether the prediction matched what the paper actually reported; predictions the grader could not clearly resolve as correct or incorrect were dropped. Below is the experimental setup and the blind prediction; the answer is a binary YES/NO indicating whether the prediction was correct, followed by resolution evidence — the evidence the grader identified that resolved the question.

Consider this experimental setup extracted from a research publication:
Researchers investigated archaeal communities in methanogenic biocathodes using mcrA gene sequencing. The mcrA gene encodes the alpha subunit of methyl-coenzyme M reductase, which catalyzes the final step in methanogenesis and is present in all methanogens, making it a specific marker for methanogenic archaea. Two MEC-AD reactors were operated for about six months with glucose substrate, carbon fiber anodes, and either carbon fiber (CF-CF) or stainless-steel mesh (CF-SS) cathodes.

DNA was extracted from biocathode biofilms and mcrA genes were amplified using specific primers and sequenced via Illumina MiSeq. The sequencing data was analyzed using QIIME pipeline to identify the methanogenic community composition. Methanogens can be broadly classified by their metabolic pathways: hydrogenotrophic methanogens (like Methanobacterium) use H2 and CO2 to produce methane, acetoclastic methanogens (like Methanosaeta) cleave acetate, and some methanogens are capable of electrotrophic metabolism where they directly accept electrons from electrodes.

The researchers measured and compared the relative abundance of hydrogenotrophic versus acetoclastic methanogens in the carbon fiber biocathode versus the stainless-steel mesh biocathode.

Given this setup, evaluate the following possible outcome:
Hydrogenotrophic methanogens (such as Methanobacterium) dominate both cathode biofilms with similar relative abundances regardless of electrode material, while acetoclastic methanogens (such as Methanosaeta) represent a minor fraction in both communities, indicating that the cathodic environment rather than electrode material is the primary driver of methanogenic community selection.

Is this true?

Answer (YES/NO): NO